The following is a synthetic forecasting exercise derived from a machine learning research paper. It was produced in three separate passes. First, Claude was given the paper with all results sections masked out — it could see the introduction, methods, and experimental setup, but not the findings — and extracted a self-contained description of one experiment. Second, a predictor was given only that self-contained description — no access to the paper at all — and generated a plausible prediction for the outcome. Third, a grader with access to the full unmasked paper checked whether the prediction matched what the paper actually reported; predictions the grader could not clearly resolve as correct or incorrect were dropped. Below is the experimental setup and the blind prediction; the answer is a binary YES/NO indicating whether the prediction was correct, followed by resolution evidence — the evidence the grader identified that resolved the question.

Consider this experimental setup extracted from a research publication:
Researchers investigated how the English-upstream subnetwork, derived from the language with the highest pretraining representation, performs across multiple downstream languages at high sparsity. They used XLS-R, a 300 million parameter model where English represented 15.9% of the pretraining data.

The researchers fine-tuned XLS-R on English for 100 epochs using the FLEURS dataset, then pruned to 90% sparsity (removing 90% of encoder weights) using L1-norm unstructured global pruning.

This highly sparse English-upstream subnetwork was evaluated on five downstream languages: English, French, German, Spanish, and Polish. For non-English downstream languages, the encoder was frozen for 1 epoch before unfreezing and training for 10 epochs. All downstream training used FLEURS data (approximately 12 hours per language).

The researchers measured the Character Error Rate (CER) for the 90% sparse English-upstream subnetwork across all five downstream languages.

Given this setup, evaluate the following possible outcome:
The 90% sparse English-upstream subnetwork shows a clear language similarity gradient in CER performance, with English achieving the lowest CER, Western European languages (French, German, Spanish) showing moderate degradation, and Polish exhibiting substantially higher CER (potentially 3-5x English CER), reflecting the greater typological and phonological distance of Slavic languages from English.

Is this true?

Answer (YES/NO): NO